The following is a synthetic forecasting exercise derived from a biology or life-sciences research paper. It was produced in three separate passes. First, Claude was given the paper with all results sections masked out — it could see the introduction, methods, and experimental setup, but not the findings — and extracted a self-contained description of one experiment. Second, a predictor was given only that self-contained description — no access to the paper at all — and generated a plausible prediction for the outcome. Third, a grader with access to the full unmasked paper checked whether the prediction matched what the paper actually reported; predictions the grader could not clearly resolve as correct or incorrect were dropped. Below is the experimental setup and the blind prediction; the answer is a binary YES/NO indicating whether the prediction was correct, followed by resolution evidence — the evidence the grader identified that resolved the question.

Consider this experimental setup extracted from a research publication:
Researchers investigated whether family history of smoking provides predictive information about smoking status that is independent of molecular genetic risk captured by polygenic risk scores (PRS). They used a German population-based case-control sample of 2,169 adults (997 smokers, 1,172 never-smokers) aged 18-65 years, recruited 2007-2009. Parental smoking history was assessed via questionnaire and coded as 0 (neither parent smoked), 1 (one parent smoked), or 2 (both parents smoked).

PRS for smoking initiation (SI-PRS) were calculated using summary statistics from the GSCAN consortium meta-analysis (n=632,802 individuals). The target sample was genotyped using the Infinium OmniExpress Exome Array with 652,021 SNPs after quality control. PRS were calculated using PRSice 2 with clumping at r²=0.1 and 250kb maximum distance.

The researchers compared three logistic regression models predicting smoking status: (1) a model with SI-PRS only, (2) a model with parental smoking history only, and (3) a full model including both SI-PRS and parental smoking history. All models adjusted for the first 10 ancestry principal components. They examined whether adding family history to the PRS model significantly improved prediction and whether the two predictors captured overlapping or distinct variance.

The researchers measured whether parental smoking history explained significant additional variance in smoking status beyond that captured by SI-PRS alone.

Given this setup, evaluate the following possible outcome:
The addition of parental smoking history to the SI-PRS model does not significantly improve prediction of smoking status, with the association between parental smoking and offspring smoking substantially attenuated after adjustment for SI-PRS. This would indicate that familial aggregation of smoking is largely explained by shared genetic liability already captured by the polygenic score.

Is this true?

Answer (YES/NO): NO